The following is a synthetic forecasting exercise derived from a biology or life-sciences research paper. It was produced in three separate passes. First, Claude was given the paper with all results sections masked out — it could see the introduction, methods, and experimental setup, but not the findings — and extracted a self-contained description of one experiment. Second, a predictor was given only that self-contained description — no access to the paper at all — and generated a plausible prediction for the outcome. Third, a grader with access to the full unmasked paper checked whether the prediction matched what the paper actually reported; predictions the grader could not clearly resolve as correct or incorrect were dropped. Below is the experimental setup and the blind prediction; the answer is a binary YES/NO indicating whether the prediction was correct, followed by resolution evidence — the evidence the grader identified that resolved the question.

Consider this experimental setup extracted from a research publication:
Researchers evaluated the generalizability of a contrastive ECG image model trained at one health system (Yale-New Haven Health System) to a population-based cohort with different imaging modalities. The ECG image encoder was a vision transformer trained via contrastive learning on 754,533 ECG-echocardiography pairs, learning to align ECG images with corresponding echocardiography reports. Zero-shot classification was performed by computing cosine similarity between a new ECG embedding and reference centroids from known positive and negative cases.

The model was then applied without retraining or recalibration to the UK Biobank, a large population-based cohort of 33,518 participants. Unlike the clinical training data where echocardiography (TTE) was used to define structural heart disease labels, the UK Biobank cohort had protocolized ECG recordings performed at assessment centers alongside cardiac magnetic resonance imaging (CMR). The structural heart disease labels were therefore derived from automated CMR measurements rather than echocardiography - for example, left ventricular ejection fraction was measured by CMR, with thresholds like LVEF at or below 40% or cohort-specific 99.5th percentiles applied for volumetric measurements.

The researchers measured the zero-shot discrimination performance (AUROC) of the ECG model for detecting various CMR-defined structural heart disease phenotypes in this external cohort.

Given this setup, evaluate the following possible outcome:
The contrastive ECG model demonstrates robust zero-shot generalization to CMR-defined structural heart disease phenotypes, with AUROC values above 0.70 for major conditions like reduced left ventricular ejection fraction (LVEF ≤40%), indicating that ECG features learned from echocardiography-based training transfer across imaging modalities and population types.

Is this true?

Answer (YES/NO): YES